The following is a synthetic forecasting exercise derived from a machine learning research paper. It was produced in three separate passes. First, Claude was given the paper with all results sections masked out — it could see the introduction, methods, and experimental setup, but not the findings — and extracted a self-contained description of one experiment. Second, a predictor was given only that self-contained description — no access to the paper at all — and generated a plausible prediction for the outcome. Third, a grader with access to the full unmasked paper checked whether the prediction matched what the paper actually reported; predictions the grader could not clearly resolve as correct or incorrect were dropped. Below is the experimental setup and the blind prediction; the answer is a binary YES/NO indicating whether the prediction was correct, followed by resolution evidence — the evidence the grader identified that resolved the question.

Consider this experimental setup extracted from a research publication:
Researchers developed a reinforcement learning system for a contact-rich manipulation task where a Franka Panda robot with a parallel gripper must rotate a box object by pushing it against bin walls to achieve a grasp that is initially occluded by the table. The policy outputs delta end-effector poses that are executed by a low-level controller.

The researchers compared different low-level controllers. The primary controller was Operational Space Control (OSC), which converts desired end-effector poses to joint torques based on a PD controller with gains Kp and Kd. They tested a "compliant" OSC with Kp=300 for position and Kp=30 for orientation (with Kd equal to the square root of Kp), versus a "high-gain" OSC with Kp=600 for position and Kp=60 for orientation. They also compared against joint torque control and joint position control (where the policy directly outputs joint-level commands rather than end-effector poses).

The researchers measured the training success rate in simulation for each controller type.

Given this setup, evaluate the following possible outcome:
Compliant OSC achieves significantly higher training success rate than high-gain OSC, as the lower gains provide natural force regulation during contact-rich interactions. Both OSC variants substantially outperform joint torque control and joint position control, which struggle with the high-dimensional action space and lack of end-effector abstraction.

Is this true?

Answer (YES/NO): NO